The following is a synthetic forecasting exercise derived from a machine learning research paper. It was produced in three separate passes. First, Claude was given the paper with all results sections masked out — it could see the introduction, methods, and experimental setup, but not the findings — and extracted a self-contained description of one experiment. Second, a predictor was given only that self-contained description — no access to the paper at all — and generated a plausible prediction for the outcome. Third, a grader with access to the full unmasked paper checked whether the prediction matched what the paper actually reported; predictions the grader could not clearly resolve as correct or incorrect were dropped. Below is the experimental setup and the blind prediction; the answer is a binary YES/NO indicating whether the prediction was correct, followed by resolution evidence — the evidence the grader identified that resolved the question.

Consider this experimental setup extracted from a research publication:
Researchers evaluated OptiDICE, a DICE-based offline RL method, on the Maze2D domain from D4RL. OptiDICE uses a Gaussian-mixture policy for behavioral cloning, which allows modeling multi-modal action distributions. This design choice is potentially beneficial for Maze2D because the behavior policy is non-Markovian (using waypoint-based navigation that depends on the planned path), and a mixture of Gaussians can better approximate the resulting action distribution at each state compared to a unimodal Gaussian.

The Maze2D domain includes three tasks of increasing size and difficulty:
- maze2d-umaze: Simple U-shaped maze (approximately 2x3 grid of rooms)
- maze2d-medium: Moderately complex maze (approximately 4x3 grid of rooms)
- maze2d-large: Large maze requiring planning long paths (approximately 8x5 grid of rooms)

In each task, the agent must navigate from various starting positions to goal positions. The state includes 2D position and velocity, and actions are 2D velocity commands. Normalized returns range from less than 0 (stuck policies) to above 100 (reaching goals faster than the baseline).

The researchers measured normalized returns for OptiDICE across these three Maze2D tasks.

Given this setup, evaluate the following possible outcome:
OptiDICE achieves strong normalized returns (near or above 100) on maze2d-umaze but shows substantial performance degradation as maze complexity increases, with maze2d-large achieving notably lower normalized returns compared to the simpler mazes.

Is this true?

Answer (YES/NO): NO